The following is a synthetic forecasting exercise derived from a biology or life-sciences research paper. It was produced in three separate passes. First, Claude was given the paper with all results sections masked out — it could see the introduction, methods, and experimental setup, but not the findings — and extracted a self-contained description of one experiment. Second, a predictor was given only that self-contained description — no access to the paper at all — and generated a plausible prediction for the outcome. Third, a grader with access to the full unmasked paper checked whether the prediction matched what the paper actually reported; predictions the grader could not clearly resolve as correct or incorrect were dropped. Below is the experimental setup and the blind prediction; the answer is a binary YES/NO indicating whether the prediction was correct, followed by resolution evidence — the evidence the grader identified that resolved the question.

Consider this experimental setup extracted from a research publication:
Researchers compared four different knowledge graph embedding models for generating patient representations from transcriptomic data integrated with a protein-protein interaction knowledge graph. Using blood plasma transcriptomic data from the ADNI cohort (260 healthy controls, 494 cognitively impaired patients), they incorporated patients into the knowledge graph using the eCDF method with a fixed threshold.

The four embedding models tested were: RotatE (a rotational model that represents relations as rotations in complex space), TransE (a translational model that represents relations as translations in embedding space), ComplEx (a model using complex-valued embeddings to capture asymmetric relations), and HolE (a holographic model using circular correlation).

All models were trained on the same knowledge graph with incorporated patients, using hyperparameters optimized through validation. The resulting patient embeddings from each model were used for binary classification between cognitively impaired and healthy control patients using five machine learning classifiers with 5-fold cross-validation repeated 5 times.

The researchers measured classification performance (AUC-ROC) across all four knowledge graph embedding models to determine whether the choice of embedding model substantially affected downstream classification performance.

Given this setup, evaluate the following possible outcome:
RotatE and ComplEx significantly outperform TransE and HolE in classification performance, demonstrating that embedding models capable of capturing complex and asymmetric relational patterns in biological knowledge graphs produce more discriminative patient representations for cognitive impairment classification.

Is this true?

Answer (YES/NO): NO